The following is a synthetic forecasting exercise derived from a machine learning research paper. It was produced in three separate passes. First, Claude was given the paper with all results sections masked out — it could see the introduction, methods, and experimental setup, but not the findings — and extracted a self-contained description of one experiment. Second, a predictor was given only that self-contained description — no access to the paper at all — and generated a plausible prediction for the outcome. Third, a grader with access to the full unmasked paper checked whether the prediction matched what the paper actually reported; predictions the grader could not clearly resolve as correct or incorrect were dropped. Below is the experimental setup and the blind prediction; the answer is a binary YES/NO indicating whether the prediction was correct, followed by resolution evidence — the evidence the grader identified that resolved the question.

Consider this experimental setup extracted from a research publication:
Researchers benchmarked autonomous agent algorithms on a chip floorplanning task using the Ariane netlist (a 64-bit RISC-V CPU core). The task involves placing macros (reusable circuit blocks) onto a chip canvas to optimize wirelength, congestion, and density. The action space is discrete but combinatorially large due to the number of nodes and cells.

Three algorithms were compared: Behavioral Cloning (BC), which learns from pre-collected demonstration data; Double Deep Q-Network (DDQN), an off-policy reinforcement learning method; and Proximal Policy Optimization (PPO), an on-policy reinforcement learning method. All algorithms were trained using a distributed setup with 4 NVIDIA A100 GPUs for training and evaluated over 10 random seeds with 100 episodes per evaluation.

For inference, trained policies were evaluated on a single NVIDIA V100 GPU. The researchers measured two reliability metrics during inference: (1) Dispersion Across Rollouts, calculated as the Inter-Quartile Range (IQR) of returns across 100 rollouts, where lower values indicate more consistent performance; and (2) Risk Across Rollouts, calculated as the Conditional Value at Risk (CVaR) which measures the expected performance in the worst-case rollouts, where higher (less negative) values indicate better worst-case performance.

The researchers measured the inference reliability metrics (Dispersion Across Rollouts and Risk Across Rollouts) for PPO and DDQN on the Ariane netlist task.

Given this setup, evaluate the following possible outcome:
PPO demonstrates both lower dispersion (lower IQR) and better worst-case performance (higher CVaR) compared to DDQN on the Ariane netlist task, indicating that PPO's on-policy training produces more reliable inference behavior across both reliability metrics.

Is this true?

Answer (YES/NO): YES